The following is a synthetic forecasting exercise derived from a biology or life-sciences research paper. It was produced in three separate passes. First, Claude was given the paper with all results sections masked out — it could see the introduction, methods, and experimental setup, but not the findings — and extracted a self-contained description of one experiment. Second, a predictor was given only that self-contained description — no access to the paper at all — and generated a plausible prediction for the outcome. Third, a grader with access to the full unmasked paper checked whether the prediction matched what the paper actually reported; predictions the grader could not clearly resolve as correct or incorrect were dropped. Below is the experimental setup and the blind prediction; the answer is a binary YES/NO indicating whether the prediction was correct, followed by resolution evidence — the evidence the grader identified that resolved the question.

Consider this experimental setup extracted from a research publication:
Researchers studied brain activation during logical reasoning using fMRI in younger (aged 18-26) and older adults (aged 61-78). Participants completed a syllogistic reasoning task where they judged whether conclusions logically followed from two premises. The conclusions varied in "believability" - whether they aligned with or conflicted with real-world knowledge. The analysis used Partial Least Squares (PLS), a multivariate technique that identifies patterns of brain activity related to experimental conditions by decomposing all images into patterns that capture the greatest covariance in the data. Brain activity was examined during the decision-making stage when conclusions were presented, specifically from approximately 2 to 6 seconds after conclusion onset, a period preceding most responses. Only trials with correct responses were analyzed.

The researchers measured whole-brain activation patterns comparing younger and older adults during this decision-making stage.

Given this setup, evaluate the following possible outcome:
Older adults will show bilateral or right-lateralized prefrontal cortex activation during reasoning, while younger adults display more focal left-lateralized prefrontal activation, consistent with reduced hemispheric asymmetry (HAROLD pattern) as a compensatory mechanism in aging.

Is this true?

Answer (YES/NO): NO